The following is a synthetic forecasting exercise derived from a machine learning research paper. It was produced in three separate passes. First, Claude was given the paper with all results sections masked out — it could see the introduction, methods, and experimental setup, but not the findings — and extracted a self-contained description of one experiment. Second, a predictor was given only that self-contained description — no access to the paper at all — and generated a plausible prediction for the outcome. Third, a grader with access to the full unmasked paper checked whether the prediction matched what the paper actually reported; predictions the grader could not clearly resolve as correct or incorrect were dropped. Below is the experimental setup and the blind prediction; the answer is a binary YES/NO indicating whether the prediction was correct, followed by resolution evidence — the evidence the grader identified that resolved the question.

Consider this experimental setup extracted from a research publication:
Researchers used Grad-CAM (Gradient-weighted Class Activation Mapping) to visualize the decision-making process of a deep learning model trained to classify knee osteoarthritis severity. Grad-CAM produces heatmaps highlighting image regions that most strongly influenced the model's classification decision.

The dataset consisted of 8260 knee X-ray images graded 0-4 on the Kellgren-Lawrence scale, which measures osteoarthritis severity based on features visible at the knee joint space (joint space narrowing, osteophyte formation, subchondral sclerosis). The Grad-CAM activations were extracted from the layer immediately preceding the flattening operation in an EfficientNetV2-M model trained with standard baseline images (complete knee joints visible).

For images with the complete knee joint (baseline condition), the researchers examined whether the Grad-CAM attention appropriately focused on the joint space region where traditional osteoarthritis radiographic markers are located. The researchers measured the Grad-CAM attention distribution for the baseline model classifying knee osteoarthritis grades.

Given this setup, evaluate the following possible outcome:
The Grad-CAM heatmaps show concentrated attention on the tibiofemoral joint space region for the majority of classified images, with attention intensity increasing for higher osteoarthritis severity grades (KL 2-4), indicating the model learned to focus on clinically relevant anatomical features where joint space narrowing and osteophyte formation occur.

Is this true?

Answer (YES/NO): NO